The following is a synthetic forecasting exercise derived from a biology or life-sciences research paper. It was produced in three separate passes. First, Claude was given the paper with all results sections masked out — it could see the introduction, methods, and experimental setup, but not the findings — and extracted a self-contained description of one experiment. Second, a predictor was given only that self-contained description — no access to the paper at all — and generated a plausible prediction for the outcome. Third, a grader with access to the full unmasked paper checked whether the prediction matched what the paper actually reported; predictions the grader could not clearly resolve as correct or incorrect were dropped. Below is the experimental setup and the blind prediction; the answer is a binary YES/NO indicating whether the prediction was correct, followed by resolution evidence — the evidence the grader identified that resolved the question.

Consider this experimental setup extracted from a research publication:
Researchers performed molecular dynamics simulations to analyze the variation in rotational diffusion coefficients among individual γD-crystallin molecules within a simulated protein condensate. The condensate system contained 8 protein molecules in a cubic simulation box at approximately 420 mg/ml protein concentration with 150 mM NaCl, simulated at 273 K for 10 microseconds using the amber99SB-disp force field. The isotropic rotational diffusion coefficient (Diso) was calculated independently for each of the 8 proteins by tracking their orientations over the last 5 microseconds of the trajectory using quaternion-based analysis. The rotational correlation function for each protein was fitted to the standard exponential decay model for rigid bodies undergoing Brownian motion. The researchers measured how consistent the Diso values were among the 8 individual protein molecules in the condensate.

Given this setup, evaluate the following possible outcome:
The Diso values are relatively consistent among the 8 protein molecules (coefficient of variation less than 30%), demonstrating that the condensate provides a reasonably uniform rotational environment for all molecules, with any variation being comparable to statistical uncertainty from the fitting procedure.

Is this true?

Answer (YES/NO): NO